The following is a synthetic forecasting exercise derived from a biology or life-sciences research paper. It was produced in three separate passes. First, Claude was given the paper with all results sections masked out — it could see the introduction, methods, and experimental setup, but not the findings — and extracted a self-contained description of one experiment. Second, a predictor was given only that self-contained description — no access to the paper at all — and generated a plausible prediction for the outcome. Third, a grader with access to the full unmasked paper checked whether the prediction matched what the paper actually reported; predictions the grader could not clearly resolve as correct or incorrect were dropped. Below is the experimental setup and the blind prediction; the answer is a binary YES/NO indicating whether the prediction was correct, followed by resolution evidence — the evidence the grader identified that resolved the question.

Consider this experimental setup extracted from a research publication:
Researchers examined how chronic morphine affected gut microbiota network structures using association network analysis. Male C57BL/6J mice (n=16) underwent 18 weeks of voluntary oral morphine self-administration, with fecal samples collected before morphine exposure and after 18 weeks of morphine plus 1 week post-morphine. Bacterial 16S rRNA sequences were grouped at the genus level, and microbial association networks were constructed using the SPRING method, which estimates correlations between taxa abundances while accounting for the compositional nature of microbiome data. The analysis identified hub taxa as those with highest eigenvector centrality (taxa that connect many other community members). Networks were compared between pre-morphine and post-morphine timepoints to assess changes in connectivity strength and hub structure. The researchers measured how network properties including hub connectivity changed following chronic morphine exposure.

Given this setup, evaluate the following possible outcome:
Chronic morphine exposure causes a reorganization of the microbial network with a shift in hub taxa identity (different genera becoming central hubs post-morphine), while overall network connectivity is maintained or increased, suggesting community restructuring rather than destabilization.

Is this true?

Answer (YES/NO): NO